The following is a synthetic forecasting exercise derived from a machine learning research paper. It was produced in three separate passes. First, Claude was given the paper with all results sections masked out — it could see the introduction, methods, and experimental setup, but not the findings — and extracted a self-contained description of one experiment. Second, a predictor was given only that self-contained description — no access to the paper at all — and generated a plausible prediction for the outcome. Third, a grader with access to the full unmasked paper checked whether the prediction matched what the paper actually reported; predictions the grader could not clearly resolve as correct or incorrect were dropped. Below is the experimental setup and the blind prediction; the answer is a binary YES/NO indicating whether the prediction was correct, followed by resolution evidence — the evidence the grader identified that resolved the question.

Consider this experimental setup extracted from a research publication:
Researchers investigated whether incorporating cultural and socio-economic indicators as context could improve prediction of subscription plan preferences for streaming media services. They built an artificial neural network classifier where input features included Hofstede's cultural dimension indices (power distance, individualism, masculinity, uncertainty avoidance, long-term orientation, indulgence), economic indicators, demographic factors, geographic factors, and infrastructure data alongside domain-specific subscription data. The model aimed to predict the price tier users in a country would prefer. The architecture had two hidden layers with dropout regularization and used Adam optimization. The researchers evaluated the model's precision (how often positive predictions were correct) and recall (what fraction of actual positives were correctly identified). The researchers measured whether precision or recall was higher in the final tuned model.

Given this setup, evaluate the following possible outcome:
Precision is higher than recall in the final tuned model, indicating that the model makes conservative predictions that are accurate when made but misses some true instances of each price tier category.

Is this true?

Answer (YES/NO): YES